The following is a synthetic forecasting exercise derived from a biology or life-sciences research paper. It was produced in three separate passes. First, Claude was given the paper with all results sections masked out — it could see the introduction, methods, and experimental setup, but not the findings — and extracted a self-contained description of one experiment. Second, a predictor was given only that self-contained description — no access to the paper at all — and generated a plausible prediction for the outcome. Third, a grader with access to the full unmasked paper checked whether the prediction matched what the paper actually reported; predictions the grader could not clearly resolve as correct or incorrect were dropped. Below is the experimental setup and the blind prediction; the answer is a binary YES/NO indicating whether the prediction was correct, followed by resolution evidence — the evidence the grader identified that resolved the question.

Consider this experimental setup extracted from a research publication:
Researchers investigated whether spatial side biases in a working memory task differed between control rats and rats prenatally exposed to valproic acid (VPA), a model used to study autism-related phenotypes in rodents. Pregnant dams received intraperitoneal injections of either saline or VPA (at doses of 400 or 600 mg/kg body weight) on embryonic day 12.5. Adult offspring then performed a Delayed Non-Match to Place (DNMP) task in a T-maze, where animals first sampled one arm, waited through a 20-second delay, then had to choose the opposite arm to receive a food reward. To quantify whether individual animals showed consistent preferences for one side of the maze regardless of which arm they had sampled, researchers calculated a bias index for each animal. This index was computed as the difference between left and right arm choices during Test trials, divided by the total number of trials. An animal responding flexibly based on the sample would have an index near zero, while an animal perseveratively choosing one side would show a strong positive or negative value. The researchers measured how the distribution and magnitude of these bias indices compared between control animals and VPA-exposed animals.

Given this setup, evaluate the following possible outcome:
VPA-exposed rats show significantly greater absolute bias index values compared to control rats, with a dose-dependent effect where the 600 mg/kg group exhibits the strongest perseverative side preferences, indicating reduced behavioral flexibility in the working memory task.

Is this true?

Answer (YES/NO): NO